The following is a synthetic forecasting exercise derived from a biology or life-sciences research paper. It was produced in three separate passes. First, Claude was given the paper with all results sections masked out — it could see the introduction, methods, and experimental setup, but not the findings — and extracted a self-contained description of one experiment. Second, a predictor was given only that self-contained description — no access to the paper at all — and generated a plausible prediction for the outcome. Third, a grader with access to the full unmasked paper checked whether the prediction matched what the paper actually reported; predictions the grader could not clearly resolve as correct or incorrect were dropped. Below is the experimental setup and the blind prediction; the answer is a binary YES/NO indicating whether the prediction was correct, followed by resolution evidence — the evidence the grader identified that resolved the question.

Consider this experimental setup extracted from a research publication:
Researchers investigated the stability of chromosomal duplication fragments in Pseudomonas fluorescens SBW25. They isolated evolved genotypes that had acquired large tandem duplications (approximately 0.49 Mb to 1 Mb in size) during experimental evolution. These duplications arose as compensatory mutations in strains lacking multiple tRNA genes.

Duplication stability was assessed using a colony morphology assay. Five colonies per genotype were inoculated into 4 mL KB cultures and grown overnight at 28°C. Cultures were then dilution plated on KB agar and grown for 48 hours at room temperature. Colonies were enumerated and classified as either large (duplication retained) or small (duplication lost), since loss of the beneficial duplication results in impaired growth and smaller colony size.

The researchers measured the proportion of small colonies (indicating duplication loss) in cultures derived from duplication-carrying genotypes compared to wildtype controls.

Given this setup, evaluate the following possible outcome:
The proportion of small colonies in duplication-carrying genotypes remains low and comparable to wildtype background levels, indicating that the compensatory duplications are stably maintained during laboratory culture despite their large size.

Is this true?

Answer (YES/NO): NO